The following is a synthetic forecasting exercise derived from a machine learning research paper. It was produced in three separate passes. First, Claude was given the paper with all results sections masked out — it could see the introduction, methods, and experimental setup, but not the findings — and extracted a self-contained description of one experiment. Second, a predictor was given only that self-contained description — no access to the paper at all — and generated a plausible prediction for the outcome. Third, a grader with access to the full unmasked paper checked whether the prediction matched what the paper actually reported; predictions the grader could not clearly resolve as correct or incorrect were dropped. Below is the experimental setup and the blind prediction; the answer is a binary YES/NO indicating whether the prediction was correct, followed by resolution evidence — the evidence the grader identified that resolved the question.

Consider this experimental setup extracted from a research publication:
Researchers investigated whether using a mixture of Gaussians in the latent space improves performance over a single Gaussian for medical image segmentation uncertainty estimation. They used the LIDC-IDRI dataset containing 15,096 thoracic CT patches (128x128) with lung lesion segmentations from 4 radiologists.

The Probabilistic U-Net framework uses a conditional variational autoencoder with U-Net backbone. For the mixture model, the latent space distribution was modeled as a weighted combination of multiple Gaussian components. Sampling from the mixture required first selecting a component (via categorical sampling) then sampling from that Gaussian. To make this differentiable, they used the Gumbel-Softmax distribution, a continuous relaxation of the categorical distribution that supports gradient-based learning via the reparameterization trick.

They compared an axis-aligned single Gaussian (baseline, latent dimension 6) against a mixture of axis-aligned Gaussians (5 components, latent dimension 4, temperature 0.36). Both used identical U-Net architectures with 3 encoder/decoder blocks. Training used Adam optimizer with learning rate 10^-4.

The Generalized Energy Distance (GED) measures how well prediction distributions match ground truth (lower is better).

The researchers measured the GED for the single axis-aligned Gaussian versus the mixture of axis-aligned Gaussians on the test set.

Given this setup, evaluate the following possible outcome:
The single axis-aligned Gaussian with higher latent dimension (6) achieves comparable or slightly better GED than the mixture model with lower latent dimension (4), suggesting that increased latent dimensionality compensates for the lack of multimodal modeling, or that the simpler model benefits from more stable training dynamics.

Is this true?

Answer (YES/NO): NO